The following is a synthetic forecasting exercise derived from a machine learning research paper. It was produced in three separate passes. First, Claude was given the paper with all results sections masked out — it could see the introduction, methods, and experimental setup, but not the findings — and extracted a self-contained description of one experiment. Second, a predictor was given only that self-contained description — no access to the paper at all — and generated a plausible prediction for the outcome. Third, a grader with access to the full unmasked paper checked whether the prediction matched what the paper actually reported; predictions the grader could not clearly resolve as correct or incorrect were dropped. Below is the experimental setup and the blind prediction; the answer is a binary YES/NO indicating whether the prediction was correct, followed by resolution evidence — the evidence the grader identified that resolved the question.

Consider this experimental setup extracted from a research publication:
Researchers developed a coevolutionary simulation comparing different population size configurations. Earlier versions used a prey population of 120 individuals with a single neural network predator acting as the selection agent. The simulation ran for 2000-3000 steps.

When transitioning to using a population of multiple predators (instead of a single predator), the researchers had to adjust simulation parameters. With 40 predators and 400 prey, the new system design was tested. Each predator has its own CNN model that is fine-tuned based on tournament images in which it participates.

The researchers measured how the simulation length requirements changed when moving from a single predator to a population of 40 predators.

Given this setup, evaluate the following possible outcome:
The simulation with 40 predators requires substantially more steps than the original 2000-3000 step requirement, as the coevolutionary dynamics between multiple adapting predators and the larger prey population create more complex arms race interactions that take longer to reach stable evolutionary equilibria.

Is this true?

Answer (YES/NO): NO